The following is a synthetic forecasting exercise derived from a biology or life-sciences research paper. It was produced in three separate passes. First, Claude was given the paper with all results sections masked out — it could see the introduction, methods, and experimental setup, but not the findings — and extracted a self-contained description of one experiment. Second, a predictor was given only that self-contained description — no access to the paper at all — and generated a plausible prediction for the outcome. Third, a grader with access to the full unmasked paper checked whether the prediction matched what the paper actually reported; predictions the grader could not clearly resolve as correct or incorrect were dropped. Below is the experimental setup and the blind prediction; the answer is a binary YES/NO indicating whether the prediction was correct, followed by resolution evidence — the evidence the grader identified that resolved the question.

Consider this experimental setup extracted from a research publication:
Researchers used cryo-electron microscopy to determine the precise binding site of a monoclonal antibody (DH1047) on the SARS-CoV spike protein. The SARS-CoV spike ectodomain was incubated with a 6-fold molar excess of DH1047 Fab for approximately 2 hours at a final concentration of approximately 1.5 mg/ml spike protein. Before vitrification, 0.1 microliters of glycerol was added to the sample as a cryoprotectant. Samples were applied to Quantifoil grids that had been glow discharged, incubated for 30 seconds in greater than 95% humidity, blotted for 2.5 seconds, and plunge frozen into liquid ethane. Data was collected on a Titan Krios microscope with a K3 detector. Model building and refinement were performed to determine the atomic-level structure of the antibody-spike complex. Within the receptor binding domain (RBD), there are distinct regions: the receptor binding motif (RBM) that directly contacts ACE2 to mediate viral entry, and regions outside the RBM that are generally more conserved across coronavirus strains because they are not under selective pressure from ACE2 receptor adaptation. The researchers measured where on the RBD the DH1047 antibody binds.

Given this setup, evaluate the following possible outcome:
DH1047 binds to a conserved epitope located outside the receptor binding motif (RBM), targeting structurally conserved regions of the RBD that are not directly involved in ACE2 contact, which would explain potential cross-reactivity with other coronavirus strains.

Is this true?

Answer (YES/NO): YES